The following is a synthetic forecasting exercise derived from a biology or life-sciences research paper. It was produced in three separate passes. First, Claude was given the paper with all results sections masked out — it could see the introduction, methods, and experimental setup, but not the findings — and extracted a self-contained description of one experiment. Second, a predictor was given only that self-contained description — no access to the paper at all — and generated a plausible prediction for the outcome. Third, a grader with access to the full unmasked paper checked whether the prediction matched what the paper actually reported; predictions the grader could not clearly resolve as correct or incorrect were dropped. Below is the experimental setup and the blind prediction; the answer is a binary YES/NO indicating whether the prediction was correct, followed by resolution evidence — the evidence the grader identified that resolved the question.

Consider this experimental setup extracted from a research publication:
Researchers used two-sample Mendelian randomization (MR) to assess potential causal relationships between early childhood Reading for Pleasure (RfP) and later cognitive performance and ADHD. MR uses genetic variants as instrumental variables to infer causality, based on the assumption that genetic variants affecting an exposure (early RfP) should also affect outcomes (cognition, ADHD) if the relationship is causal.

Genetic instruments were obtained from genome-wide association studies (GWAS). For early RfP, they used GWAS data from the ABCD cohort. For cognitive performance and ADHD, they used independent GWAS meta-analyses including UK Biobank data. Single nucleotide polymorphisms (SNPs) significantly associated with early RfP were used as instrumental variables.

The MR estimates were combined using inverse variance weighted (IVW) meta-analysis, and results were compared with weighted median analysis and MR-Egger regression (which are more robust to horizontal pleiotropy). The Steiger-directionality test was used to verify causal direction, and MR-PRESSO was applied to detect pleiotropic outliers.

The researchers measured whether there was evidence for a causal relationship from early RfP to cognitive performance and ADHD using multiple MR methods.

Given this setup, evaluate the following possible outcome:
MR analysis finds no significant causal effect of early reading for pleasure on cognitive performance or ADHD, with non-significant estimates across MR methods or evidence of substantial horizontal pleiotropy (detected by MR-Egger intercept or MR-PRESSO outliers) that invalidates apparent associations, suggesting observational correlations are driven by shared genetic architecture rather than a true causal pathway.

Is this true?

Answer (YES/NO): NO